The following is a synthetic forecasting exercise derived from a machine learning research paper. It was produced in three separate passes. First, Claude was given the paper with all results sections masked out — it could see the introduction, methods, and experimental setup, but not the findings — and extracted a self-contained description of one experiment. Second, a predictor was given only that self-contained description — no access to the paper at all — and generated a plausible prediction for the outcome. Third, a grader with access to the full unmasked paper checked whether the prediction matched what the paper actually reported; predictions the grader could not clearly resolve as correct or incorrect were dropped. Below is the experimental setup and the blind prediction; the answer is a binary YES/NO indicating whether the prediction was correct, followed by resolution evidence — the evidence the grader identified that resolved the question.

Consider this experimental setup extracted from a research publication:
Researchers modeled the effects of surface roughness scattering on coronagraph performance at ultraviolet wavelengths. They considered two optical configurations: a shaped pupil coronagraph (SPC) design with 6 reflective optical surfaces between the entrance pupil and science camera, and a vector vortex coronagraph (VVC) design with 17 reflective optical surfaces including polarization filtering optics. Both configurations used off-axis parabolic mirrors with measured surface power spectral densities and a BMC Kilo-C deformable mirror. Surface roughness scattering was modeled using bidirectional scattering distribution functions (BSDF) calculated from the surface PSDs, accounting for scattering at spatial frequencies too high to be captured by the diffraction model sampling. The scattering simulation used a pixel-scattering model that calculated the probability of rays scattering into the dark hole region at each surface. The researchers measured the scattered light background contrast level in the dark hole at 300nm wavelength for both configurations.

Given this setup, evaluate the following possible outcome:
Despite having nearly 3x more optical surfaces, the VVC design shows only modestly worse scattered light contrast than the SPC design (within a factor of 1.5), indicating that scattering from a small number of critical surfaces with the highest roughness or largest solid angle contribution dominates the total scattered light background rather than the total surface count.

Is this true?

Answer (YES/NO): NO